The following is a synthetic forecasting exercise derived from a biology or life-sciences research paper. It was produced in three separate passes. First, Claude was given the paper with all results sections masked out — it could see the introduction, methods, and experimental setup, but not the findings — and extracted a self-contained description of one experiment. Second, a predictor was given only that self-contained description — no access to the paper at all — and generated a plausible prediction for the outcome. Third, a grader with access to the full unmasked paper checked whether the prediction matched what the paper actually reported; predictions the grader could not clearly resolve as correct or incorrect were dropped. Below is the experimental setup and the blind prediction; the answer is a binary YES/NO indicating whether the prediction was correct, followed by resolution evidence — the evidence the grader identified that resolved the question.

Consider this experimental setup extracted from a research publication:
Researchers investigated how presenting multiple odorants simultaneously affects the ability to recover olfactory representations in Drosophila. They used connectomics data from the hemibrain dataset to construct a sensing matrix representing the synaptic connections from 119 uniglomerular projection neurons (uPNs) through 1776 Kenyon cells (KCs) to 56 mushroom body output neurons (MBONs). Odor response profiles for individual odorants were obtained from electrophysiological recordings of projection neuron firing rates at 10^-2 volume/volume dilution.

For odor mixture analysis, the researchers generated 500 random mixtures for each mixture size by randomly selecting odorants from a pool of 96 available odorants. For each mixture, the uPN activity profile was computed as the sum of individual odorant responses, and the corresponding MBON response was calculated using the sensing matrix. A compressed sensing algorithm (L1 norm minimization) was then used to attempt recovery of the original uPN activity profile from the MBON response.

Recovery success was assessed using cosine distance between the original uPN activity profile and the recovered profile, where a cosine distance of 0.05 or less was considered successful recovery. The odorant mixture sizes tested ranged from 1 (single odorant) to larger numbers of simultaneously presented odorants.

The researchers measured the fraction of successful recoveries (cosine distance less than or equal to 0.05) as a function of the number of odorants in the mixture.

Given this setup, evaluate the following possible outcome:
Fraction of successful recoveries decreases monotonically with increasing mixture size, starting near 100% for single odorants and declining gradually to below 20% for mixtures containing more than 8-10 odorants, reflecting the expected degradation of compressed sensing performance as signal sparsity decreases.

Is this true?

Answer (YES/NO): NO